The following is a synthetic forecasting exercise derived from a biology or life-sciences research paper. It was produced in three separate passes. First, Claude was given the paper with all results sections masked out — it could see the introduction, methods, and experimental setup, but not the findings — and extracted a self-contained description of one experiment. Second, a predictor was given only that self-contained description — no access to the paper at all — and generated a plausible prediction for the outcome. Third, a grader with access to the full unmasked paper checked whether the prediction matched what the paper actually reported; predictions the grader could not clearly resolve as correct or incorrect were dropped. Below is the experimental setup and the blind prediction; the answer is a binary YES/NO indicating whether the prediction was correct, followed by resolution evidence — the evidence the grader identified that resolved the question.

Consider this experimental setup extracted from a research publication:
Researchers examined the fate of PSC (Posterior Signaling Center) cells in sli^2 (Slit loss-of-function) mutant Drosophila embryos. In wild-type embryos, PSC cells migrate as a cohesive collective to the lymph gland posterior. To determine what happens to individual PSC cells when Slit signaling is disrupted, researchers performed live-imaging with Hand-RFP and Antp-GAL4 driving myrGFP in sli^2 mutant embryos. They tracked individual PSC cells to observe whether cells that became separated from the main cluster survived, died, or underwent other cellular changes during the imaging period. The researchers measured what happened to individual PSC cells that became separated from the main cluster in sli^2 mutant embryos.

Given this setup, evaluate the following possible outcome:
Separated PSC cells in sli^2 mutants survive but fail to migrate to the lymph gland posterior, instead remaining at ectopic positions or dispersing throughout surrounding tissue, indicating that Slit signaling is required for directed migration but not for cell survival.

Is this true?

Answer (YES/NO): NO